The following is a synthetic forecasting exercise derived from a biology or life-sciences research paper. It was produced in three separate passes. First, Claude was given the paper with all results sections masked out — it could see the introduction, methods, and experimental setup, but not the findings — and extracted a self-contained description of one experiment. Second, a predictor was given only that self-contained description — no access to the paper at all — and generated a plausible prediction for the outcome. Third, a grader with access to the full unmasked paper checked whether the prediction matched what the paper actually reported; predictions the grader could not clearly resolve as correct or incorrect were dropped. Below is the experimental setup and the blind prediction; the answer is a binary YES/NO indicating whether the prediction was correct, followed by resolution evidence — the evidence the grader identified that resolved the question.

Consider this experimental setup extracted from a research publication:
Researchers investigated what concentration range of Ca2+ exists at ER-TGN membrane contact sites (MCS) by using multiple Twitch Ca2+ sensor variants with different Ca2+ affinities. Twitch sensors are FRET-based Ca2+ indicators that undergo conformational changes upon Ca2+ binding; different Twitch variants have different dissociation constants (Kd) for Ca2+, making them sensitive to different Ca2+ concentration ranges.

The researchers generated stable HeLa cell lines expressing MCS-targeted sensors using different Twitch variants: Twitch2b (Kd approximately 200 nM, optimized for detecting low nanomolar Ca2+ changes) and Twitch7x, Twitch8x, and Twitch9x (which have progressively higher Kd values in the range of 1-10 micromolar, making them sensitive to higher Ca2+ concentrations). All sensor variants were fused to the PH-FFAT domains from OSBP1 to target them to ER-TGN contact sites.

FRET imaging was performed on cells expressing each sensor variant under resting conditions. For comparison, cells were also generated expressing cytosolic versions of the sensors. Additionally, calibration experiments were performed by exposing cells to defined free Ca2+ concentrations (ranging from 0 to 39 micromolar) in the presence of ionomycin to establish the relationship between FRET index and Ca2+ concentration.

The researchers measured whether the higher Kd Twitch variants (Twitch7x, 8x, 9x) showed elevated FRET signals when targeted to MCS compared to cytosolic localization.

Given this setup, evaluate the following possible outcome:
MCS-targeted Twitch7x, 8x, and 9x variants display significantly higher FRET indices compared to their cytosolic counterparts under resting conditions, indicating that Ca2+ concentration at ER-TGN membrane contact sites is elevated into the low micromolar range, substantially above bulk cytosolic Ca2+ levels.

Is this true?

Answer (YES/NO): NO